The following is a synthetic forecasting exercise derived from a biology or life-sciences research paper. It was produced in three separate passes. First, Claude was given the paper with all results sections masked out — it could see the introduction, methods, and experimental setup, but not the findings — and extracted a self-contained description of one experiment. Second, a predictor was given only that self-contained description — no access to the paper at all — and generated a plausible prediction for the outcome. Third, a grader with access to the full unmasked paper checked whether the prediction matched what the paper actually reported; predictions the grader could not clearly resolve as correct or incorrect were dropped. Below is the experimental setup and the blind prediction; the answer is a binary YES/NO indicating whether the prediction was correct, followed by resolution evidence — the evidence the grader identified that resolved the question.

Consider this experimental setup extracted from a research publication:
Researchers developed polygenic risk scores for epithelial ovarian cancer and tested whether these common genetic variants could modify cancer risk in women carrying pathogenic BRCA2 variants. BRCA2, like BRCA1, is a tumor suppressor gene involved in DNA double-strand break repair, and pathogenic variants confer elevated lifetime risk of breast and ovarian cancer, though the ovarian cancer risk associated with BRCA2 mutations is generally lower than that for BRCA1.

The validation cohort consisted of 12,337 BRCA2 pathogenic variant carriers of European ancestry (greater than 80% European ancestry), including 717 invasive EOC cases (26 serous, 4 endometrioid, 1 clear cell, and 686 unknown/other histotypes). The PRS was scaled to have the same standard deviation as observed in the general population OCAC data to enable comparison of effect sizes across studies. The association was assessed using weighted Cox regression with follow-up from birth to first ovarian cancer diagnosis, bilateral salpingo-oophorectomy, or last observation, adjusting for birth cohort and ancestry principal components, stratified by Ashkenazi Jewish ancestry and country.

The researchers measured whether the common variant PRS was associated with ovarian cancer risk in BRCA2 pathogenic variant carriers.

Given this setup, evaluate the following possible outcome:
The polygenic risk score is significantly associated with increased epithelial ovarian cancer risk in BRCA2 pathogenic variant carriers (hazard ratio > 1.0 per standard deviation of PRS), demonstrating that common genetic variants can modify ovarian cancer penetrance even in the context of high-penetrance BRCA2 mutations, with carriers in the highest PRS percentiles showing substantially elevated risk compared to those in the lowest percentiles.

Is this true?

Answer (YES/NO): YES